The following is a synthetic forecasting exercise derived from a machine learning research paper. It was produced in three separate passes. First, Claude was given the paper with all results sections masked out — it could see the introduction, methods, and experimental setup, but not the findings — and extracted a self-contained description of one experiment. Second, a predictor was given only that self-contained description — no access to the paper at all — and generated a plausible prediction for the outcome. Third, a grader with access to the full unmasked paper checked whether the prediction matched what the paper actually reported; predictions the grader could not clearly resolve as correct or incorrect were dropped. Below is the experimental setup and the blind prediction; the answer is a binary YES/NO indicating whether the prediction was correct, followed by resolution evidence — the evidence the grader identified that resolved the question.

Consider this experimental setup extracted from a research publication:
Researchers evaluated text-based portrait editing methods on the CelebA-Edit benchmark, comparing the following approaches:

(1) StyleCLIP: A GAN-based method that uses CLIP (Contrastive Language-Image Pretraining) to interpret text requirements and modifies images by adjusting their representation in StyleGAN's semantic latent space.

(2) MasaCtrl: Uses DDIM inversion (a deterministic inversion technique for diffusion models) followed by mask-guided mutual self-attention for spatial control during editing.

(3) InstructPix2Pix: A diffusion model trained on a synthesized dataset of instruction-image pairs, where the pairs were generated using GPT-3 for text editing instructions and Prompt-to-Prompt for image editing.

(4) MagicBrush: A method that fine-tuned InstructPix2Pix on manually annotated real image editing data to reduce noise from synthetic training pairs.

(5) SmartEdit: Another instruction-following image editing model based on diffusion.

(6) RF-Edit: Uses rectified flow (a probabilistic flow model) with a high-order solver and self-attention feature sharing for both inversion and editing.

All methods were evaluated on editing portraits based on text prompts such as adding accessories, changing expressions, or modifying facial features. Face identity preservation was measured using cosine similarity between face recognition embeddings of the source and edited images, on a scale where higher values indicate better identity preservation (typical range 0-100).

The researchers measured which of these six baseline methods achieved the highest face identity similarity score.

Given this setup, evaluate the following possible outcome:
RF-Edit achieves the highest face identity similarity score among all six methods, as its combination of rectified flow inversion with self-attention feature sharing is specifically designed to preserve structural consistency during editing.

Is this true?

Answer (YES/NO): NO